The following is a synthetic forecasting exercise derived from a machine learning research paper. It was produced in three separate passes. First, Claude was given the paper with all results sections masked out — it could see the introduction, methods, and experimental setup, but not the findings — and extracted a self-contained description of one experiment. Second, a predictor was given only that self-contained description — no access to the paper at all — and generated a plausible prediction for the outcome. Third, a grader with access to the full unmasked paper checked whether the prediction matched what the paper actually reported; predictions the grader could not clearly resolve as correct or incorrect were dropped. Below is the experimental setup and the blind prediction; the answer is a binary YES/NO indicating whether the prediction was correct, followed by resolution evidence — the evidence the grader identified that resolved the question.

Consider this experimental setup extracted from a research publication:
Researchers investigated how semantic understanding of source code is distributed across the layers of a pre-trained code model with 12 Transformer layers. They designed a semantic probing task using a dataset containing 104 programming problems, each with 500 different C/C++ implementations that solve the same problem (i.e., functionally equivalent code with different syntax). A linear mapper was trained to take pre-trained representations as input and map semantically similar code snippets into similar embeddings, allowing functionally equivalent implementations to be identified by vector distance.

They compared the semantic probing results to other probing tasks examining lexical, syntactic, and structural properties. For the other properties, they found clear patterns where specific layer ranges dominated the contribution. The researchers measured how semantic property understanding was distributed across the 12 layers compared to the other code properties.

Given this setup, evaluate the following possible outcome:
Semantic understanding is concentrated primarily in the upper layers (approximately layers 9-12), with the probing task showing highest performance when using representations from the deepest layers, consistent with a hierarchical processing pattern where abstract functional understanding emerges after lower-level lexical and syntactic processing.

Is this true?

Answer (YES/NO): NO